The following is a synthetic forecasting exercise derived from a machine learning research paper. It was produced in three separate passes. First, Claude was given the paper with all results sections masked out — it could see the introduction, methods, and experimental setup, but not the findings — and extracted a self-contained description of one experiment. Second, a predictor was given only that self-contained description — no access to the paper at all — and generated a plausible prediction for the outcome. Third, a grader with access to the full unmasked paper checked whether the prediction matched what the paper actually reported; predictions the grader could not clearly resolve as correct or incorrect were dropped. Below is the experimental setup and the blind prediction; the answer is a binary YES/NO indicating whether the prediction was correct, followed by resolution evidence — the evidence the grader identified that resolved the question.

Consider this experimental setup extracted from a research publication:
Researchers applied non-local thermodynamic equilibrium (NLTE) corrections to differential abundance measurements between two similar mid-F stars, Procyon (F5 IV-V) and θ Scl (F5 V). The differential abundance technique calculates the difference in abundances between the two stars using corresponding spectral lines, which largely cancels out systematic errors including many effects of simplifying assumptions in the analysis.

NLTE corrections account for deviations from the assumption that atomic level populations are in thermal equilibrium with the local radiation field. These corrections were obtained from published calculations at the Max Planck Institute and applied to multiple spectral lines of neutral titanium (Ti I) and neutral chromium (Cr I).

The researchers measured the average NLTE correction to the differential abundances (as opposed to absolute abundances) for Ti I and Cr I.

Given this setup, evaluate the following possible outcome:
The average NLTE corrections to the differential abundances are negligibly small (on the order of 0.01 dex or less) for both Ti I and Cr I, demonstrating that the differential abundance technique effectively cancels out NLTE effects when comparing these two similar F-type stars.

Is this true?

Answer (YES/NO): NO